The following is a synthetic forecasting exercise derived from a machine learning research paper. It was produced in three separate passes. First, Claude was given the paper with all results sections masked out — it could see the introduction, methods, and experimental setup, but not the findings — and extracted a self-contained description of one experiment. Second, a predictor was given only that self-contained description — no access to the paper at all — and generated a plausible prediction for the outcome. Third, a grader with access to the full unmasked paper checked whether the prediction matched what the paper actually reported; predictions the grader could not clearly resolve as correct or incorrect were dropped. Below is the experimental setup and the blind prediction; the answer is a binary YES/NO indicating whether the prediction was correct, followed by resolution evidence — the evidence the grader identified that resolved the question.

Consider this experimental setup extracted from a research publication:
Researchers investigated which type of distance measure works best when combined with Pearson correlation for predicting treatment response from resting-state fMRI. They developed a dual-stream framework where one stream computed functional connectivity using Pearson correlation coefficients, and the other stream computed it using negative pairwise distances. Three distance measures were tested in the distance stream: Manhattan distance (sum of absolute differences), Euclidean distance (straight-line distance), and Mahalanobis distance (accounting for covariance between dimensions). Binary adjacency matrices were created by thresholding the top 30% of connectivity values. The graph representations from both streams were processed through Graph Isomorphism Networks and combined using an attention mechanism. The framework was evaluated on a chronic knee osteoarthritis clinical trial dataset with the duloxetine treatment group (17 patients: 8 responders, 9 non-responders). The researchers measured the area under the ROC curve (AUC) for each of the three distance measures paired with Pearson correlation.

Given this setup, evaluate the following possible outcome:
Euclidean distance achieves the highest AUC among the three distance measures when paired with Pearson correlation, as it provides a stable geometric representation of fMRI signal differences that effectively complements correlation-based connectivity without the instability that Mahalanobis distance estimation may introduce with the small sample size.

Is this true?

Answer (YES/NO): YES